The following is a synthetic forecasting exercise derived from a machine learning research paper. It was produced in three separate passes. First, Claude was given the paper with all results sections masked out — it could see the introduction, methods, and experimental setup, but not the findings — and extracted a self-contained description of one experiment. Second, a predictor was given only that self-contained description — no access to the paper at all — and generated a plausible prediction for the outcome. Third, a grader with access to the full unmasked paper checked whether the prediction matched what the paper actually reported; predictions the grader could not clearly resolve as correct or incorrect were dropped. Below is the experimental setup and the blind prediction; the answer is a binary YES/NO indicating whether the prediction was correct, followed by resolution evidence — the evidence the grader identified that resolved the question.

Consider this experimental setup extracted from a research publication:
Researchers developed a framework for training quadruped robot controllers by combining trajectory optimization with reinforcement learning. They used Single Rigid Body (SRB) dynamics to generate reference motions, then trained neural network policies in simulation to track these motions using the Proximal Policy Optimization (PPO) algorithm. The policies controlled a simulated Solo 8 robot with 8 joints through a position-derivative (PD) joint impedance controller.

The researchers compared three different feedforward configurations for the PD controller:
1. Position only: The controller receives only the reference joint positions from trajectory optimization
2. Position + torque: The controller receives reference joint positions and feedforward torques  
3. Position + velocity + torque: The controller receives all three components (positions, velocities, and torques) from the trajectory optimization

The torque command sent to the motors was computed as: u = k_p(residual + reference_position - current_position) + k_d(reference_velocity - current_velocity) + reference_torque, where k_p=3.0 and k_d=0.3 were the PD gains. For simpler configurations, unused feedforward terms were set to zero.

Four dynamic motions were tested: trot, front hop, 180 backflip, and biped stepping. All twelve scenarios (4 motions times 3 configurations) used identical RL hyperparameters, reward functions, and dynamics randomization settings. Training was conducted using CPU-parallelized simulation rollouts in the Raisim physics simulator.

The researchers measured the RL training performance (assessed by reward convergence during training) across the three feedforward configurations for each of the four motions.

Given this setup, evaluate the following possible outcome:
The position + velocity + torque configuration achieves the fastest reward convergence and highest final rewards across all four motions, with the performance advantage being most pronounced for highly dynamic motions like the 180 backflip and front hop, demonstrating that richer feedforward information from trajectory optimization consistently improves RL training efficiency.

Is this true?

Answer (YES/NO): NO